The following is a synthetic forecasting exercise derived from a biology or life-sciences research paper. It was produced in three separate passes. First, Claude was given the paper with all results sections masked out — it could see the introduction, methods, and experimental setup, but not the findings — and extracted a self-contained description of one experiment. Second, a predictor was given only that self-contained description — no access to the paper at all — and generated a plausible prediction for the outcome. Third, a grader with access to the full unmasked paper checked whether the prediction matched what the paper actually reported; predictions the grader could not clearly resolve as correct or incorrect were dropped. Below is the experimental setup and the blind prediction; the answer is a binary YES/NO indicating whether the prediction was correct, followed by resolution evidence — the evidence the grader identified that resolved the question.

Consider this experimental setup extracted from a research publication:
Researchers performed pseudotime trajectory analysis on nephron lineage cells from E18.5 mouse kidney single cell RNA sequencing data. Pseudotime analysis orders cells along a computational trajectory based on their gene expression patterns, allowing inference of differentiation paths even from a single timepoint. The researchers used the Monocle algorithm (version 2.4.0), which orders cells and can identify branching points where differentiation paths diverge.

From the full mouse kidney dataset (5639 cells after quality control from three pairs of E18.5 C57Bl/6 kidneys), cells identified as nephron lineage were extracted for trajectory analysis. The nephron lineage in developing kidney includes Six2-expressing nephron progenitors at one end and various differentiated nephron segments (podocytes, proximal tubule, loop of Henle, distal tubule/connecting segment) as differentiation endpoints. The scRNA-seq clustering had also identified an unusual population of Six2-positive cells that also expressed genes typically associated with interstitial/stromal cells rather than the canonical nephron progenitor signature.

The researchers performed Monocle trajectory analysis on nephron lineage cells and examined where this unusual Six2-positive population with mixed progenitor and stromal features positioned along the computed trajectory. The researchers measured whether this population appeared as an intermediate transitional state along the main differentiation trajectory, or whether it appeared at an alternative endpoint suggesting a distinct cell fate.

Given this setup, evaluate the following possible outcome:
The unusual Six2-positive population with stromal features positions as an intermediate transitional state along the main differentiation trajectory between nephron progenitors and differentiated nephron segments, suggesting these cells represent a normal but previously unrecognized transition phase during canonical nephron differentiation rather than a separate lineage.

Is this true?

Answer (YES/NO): NO